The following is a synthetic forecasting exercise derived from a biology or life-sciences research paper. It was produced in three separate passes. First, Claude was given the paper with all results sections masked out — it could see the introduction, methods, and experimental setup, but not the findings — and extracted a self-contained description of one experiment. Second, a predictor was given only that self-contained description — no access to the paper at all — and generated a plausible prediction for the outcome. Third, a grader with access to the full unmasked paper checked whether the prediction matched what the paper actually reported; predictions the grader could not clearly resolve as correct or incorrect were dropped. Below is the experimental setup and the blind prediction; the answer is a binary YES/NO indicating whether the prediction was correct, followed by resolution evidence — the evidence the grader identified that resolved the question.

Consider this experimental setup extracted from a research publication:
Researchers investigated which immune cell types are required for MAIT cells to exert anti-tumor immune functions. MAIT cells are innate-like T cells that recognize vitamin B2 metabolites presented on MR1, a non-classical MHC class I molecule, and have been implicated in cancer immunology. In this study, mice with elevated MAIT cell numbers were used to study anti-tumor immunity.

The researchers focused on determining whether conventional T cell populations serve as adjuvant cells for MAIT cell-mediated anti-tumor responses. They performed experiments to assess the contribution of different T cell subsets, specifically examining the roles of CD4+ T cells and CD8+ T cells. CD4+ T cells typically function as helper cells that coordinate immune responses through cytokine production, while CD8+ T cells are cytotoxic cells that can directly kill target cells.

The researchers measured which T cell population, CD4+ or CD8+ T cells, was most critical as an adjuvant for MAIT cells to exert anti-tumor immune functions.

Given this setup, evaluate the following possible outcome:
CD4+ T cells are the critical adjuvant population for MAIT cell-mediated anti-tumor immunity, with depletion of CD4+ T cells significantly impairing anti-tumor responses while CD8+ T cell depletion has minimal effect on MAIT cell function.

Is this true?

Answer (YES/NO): NO